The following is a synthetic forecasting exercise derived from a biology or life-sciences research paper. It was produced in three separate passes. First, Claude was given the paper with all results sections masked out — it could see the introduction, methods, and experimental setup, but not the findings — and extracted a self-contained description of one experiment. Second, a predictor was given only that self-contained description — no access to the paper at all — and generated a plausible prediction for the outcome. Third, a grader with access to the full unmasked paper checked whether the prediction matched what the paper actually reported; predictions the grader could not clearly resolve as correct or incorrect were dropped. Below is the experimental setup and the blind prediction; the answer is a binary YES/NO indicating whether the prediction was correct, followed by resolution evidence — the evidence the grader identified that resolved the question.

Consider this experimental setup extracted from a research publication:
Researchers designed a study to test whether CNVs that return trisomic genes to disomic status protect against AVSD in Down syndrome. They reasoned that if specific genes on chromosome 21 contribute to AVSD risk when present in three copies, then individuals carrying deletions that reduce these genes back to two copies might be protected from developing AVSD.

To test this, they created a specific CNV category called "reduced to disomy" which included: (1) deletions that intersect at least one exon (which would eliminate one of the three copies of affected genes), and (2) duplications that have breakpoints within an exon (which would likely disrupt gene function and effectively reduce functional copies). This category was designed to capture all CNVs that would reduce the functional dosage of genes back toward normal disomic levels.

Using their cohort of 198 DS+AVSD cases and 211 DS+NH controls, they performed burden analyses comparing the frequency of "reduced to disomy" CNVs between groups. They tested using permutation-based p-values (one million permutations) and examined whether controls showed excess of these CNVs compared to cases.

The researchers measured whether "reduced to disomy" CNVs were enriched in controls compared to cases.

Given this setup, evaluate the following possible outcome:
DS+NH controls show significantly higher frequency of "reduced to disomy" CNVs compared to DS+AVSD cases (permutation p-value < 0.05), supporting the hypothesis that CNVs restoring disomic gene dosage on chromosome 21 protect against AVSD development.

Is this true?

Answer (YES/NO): NO